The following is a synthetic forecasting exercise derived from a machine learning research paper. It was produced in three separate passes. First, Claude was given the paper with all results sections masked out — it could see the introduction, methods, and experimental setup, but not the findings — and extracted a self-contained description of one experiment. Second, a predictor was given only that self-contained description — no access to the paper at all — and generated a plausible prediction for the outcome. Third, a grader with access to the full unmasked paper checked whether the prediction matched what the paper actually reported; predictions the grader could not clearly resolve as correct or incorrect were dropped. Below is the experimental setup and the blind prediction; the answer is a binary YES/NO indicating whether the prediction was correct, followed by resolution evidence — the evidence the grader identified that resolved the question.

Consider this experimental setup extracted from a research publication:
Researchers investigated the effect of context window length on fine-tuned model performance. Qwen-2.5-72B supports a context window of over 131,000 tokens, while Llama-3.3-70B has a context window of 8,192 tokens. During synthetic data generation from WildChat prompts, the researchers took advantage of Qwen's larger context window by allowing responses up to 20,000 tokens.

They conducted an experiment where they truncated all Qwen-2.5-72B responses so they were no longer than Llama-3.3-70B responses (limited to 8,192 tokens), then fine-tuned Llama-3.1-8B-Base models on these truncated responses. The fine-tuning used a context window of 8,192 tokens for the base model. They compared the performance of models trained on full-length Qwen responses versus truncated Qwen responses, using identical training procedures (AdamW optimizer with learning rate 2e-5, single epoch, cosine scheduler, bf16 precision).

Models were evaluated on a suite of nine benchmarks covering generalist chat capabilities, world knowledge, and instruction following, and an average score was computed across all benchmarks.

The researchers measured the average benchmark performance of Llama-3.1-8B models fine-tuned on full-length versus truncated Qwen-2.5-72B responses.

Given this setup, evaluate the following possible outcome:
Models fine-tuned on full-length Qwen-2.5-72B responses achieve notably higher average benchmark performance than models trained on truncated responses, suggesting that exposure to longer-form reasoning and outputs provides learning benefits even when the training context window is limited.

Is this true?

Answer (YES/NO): NO